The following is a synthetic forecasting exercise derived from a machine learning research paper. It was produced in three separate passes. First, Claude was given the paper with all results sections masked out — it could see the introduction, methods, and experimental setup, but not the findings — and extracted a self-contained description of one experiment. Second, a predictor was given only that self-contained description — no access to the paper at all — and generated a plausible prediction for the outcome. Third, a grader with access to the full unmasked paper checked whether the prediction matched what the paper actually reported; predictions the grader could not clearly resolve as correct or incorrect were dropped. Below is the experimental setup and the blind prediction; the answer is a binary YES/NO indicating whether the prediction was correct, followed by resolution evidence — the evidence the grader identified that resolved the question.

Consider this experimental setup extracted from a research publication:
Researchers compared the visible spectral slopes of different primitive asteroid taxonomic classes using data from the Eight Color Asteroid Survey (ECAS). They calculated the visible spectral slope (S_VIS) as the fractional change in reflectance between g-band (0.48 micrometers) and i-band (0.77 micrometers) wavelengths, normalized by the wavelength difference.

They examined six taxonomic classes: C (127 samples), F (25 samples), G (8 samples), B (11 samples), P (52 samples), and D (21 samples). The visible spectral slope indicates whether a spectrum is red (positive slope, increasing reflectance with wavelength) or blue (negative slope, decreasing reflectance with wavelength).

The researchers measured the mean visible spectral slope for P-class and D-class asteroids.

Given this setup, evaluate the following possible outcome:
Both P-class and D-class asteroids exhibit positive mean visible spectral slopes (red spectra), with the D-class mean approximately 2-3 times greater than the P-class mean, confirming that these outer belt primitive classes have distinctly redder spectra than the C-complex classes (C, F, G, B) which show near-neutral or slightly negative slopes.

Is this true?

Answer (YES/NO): NO